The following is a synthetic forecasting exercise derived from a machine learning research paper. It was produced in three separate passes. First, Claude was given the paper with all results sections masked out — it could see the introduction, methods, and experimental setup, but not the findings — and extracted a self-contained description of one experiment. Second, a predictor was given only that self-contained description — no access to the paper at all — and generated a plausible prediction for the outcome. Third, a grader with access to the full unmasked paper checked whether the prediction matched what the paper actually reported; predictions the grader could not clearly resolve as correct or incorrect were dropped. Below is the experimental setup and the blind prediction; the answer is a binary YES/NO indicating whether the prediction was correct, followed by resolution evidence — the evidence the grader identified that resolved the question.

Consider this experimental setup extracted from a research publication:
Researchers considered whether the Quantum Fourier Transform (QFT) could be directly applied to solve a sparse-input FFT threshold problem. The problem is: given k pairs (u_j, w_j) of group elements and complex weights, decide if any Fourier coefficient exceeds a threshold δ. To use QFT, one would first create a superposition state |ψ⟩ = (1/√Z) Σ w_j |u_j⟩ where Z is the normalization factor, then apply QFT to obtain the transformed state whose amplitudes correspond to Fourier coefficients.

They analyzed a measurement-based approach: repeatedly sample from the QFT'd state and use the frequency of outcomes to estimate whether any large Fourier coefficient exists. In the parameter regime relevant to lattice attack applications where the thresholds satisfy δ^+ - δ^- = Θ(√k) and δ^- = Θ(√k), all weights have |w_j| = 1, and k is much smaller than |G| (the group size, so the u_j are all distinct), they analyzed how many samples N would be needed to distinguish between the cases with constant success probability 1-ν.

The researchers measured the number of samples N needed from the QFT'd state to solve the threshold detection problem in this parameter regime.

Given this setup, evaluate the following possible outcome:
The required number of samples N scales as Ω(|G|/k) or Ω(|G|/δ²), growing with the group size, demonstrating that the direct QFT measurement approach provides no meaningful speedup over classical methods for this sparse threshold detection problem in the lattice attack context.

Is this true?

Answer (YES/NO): NO